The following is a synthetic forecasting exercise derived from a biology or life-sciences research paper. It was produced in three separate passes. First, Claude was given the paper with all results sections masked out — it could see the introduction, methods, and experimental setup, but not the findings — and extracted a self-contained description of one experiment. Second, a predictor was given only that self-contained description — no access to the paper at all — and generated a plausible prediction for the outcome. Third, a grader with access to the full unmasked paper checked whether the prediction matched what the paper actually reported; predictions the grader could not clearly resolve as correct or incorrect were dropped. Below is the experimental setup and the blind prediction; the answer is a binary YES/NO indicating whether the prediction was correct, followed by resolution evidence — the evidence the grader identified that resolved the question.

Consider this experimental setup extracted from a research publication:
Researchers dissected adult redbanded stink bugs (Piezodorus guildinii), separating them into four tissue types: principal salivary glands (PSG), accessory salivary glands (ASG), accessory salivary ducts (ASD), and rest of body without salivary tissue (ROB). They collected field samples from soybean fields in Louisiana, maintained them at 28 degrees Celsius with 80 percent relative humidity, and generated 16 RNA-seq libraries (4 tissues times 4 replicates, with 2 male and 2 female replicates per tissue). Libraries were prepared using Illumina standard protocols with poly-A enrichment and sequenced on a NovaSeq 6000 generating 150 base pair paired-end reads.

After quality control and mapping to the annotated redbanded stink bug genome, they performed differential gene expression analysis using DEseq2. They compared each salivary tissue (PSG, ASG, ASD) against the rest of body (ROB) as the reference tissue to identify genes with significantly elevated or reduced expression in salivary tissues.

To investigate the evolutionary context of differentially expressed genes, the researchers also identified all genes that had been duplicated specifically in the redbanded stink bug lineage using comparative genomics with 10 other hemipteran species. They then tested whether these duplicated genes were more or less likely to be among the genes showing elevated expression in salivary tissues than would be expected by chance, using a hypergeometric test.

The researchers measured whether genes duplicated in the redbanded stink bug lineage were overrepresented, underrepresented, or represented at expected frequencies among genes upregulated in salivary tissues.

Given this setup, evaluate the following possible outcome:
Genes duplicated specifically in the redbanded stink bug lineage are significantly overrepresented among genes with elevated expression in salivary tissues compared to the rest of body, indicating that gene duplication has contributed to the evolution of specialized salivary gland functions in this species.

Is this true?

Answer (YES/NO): NO